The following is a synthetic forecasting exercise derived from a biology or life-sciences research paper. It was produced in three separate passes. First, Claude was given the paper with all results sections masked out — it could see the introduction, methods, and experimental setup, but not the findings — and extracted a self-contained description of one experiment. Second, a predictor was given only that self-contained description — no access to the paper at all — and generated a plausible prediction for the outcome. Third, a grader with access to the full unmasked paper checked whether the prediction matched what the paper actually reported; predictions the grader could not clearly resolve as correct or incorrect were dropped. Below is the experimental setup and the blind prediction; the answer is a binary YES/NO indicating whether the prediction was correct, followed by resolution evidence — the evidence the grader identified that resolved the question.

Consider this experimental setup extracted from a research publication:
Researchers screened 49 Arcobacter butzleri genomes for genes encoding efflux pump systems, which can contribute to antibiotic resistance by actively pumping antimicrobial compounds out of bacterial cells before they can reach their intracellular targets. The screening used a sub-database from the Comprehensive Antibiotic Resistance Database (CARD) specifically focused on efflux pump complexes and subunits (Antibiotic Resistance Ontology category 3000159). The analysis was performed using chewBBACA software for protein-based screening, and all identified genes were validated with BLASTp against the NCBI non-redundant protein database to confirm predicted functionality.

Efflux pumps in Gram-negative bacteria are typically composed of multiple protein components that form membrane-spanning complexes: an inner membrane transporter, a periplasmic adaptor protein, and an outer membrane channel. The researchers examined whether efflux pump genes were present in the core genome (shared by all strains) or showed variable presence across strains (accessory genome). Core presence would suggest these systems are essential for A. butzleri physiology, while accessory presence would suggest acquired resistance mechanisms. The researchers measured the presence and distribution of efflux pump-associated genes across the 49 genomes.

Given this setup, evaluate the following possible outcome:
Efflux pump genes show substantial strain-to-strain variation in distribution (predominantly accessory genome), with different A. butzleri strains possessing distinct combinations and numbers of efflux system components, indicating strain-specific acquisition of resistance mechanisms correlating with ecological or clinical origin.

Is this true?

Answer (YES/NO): NO